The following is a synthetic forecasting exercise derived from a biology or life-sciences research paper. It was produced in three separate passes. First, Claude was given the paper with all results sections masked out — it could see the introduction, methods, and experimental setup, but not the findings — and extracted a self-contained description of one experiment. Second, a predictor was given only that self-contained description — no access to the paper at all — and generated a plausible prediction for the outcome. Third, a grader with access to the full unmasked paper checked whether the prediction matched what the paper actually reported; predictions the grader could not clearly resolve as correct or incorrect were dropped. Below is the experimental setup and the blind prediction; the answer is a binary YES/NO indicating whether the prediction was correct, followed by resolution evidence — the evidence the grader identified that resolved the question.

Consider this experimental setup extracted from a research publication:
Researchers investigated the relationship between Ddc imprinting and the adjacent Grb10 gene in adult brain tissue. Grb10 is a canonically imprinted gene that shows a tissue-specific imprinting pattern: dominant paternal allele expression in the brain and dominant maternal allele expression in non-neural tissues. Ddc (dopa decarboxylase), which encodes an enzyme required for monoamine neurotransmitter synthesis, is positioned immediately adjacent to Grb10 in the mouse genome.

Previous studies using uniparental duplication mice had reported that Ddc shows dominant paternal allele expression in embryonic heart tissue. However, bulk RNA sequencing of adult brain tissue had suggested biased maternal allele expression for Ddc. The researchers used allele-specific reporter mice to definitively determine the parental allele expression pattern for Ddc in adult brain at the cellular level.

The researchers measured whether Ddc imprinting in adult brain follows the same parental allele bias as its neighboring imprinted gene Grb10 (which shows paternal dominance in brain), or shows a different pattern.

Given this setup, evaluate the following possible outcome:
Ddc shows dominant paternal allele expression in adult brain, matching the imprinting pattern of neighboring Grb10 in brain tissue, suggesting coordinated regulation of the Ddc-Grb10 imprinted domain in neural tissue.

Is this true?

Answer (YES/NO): NO